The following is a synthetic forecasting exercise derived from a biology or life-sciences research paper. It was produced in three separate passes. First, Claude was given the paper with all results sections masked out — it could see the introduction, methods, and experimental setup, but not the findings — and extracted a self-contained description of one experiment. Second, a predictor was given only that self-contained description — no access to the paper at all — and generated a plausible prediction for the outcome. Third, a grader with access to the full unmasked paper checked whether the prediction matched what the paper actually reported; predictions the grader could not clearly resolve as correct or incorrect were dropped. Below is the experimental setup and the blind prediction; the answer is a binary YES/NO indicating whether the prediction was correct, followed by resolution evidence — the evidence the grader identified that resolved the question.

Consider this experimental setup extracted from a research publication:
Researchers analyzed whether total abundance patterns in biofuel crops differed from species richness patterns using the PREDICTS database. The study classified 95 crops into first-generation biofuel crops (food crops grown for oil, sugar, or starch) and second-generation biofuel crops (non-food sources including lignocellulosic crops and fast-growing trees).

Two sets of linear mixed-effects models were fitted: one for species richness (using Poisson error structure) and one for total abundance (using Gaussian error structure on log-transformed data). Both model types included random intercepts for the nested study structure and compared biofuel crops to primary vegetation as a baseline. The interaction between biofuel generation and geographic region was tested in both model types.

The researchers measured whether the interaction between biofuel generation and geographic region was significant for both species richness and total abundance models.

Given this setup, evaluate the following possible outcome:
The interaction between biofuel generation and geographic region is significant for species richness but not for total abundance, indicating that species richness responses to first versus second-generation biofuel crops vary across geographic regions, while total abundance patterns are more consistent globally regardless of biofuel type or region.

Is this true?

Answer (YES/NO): NO